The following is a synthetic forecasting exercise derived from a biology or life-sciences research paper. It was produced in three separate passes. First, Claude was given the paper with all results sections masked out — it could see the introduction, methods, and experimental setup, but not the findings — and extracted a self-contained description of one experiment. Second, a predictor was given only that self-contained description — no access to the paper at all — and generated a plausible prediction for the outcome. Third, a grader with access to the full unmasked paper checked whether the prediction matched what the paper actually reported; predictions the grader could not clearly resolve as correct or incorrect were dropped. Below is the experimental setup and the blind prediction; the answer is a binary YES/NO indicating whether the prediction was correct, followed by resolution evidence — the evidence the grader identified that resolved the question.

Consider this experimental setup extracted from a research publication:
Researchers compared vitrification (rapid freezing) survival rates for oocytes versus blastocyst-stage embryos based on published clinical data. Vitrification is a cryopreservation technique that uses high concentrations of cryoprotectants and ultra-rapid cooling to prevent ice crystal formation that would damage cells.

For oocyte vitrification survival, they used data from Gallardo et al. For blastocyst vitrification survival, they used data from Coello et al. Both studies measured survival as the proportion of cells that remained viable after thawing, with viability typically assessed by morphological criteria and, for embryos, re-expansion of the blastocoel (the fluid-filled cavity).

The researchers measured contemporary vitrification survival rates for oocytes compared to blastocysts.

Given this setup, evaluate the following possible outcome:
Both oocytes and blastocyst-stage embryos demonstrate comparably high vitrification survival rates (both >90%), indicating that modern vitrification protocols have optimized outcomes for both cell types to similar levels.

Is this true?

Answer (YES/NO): NO